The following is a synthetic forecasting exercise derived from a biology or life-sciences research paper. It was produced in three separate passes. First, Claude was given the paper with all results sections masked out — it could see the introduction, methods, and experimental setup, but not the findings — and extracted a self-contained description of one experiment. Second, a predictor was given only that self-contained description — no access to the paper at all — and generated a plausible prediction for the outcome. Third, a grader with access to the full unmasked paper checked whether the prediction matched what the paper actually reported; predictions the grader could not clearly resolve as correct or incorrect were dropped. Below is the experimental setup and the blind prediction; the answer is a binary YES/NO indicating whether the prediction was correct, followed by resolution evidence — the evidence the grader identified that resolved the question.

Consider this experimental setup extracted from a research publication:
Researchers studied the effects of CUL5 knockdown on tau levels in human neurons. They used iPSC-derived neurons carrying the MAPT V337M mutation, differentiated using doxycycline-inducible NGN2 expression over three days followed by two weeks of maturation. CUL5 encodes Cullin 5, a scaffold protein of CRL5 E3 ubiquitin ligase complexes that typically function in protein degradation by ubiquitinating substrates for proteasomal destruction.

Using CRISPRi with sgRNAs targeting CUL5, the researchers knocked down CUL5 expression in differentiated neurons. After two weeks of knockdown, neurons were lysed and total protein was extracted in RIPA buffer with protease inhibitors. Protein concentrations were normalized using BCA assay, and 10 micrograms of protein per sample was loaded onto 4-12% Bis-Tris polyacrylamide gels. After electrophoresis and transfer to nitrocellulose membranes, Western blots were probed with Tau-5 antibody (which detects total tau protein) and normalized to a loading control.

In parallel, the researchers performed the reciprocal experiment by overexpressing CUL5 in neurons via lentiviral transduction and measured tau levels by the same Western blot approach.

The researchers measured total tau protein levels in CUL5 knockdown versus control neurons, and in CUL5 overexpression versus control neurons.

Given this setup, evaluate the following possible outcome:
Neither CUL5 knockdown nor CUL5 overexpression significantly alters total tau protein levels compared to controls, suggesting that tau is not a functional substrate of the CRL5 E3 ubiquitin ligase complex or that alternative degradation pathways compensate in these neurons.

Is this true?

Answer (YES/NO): NO